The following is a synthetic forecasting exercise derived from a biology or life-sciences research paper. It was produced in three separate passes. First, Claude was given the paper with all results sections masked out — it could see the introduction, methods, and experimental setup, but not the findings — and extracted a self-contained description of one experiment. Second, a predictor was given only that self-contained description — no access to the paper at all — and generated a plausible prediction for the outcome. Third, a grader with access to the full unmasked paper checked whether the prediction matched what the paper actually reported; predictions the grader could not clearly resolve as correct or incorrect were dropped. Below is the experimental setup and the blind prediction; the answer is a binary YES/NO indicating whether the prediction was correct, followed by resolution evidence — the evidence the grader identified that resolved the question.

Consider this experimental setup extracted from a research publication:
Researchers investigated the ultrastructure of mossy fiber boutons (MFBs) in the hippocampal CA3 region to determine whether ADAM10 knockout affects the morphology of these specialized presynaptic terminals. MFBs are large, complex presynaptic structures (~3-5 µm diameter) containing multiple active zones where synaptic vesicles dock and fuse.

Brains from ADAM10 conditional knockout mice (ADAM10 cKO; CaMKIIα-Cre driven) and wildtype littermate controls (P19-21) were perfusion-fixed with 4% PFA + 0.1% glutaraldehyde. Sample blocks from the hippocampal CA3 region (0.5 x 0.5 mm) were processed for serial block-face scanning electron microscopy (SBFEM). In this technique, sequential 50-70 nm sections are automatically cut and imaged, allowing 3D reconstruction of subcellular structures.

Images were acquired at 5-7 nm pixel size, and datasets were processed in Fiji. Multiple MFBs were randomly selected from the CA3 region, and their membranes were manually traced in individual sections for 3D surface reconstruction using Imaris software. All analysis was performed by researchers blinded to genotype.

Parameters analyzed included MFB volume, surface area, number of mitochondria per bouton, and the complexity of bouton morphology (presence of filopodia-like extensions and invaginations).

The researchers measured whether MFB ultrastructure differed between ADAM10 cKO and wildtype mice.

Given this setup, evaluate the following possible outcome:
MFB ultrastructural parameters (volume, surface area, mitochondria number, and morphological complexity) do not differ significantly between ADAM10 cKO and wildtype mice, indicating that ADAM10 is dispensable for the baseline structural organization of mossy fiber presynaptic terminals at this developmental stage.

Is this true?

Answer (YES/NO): NO